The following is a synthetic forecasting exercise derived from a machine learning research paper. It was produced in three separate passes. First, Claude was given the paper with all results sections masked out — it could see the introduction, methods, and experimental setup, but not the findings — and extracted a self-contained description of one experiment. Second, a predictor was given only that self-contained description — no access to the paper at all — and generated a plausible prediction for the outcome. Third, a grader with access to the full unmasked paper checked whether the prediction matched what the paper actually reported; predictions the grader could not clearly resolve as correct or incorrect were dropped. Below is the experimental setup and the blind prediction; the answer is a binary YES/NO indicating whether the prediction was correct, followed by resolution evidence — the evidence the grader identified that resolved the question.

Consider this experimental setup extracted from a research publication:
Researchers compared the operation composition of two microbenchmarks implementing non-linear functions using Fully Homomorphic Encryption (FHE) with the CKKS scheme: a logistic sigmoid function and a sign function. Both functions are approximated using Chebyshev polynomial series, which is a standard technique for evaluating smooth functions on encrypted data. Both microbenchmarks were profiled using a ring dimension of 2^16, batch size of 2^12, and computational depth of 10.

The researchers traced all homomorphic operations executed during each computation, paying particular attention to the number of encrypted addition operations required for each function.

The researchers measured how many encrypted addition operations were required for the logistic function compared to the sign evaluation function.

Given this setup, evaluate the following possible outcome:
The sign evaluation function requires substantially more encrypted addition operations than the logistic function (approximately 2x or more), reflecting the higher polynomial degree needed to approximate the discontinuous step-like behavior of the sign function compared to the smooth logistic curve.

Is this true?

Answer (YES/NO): YES